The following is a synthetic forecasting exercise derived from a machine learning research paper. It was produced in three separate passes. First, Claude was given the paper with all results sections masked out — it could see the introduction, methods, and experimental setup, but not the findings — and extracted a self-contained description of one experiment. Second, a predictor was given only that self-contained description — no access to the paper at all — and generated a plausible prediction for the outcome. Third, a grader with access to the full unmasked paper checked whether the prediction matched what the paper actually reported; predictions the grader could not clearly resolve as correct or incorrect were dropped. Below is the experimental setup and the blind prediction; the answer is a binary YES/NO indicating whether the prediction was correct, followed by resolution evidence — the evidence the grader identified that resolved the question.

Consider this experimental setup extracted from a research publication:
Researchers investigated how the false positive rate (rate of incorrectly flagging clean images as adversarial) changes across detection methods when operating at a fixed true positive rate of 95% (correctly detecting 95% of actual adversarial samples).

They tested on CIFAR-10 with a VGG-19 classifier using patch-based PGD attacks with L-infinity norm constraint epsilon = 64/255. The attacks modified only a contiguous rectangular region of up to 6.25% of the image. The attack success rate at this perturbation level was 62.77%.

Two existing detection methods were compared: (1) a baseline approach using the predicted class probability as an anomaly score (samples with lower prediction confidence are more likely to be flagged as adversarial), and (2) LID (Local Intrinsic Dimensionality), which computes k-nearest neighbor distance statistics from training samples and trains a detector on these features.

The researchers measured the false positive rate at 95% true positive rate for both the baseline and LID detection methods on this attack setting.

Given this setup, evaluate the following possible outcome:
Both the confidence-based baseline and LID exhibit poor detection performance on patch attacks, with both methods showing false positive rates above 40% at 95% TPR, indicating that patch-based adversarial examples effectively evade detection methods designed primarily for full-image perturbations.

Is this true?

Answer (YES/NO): YES